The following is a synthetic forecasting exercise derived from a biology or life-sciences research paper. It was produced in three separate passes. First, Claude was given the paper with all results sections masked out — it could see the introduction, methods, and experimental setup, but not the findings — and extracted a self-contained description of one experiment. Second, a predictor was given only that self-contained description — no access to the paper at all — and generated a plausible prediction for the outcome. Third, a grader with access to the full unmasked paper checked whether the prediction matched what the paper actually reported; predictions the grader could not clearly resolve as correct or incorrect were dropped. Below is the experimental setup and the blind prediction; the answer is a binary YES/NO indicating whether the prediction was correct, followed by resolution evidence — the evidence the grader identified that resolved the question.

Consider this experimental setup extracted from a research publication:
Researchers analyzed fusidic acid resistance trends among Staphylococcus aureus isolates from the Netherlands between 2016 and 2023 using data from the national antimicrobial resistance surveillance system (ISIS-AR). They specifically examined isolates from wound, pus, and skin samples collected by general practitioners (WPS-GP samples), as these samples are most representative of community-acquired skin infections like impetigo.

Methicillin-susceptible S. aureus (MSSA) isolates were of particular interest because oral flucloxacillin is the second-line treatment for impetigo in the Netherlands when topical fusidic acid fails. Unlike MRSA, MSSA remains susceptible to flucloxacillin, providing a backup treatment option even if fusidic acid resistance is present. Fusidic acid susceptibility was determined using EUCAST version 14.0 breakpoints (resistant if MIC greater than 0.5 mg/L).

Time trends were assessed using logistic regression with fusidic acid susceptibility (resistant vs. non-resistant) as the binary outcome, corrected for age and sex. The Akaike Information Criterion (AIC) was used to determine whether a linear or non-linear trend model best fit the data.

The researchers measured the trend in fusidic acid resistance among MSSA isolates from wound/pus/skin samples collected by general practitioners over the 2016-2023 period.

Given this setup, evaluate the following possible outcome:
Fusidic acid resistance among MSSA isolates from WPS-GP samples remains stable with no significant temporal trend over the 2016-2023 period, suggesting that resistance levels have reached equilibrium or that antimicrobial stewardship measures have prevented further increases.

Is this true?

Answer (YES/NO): NO